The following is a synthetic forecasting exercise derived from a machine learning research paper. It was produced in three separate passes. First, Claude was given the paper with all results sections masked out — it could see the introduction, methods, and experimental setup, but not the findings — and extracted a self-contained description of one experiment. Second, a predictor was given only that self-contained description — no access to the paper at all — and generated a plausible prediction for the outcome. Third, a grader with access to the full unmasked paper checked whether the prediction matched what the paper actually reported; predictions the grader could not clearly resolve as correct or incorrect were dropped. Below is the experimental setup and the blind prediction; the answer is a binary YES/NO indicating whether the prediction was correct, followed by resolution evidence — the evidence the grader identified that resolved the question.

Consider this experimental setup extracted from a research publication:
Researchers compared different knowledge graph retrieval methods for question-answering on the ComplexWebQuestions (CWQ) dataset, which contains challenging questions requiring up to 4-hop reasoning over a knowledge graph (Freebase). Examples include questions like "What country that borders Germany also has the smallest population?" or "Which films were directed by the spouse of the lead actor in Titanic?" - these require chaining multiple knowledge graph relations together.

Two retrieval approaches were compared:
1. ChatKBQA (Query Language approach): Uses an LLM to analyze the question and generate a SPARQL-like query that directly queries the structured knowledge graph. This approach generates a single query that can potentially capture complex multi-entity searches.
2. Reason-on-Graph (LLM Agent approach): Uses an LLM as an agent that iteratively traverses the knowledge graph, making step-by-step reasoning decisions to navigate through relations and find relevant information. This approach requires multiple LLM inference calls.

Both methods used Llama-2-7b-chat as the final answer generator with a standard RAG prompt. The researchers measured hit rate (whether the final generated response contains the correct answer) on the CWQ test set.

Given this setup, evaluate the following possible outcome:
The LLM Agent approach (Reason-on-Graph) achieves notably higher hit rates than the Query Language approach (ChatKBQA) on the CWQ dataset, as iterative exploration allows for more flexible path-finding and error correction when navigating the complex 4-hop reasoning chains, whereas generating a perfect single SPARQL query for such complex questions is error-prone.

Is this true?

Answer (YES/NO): NO